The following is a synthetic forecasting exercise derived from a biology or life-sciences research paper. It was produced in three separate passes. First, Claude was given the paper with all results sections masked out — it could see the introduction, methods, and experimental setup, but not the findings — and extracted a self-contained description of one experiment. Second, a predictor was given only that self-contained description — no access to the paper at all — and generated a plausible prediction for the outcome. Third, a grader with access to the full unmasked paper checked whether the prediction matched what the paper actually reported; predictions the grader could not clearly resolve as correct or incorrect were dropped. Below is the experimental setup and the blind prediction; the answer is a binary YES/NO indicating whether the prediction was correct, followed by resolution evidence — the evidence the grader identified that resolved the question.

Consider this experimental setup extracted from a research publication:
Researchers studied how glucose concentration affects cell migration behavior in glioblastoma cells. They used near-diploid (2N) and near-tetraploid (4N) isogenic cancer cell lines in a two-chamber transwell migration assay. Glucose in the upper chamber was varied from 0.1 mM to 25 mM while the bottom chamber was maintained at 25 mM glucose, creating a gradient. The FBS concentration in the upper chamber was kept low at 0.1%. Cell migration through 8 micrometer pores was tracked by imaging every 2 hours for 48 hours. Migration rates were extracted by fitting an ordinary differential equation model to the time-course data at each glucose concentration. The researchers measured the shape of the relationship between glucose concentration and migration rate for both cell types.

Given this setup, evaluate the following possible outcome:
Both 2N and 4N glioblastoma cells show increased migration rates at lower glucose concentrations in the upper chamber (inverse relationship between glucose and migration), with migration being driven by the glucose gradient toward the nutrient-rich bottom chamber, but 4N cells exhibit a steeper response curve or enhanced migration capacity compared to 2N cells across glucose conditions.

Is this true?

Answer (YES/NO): NO